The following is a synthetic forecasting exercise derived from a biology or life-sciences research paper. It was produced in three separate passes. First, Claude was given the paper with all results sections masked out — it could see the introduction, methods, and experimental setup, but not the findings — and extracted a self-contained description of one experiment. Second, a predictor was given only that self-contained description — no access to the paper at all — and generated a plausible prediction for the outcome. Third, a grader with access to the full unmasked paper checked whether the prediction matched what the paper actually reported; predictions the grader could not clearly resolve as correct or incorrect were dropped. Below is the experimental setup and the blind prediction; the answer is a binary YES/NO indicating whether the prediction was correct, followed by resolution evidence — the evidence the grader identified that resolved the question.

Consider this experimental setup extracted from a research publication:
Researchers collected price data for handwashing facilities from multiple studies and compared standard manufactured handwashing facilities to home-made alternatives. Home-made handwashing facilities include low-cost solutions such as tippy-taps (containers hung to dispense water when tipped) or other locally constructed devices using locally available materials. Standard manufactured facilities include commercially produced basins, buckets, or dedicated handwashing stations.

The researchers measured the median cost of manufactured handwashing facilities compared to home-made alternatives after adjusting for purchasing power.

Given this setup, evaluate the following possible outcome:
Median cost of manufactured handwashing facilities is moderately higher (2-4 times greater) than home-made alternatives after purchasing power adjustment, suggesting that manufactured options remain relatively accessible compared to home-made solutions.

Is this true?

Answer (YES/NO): NO